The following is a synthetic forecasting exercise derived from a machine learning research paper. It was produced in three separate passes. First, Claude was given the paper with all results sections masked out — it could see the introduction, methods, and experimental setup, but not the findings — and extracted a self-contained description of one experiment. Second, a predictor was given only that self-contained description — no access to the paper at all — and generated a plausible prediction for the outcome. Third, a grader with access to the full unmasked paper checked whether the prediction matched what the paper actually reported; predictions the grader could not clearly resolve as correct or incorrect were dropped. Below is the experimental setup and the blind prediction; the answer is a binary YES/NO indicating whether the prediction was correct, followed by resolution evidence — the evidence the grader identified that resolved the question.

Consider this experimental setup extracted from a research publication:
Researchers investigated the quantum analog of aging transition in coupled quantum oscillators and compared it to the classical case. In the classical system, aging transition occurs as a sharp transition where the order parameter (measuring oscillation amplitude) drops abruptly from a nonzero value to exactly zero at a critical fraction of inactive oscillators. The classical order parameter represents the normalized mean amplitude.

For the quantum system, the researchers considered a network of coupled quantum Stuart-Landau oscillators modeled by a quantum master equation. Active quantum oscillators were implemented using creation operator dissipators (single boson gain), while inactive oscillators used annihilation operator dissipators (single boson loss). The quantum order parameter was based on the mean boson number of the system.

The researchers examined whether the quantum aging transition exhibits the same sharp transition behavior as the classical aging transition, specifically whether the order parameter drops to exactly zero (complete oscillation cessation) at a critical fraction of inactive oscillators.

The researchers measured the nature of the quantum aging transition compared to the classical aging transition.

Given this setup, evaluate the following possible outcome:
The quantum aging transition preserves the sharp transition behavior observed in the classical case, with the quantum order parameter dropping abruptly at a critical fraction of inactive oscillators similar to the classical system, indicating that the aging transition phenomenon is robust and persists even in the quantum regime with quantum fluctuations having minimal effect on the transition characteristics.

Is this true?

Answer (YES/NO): NO